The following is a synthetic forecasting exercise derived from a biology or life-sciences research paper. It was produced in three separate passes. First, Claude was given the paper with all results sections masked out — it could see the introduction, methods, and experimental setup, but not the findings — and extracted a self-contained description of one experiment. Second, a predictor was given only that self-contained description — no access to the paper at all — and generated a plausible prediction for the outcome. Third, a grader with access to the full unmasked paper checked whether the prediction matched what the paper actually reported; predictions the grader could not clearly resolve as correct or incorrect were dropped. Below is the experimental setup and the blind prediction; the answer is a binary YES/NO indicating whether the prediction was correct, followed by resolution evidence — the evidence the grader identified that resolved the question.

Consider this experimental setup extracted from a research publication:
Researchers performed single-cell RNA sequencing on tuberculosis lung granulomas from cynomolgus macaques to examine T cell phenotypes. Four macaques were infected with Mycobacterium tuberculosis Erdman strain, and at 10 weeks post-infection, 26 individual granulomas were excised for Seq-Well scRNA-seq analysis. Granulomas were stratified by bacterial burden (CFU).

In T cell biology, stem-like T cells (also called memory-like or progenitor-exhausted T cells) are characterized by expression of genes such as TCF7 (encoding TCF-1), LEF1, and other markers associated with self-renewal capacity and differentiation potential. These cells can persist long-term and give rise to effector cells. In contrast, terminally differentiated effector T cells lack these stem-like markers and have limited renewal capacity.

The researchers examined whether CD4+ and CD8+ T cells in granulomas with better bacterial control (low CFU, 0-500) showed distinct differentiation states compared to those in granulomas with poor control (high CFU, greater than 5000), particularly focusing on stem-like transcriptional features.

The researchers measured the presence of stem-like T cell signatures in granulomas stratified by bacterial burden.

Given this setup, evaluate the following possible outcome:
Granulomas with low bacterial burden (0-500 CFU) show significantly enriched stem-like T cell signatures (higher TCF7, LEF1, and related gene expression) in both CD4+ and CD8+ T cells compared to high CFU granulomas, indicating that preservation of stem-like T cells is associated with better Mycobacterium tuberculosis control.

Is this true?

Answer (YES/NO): YES